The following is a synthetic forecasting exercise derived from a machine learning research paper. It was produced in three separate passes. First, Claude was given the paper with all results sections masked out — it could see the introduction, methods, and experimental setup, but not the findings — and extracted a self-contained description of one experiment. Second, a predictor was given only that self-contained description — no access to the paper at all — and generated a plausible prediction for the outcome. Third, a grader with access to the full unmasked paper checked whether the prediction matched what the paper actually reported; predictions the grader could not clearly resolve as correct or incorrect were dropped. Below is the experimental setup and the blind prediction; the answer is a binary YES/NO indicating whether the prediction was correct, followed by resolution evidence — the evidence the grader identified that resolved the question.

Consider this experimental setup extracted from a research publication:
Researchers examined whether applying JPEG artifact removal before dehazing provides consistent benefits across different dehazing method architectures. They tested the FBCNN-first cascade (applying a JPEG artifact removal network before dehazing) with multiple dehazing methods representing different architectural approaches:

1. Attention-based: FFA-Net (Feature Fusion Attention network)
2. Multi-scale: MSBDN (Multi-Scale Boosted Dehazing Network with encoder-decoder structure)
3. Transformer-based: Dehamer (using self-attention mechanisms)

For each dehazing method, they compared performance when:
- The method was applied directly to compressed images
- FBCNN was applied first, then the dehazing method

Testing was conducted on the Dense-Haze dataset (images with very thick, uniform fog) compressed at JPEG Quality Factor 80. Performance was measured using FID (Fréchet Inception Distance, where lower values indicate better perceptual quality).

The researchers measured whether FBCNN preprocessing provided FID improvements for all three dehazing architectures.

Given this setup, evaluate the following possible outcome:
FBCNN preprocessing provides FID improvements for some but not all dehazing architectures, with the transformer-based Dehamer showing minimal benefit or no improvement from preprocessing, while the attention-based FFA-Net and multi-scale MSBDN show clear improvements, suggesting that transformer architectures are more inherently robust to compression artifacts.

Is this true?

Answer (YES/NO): NO